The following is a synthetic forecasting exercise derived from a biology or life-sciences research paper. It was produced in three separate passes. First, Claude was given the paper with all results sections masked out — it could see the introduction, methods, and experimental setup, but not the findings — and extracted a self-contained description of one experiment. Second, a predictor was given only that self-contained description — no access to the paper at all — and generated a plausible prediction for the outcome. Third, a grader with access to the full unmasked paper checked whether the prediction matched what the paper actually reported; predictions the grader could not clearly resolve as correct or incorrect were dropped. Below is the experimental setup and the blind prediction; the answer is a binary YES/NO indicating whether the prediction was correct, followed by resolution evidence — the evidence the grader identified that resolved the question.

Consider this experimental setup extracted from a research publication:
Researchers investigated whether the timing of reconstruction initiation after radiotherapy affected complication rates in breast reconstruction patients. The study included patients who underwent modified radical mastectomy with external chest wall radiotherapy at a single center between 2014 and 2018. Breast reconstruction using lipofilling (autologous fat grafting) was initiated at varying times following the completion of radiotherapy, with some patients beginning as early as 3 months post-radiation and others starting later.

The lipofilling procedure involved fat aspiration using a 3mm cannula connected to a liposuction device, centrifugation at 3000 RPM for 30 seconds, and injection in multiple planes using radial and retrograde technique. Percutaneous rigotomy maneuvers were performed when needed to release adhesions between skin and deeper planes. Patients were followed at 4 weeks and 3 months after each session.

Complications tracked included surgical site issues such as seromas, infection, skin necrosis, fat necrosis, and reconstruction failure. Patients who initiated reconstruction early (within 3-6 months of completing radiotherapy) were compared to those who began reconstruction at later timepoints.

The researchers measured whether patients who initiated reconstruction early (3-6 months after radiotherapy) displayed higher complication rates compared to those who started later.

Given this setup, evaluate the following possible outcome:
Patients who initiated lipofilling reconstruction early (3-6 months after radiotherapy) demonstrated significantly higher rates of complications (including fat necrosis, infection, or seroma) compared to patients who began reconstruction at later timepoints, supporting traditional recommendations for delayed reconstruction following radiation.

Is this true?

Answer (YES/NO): NO